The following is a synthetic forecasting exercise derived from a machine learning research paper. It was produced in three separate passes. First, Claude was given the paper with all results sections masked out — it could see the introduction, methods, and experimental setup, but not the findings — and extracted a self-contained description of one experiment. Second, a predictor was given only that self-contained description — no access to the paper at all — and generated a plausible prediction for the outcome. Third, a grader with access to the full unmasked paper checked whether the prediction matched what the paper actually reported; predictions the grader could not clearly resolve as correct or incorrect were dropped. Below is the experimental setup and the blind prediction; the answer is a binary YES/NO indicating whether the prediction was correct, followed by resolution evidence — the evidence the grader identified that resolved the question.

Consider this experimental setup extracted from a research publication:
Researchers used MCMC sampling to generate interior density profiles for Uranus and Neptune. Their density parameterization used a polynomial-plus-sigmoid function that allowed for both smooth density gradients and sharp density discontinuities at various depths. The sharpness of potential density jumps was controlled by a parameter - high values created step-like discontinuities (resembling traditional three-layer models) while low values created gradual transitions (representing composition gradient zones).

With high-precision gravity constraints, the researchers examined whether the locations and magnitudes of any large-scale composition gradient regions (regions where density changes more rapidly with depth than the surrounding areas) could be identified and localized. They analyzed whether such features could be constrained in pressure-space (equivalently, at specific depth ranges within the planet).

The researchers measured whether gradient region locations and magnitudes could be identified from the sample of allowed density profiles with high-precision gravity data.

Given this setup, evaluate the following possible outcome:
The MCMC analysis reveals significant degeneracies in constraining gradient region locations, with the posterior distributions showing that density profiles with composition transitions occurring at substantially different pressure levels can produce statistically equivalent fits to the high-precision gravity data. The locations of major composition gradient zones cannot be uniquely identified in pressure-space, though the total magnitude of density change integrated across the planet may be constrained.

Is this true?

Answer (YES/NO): NO